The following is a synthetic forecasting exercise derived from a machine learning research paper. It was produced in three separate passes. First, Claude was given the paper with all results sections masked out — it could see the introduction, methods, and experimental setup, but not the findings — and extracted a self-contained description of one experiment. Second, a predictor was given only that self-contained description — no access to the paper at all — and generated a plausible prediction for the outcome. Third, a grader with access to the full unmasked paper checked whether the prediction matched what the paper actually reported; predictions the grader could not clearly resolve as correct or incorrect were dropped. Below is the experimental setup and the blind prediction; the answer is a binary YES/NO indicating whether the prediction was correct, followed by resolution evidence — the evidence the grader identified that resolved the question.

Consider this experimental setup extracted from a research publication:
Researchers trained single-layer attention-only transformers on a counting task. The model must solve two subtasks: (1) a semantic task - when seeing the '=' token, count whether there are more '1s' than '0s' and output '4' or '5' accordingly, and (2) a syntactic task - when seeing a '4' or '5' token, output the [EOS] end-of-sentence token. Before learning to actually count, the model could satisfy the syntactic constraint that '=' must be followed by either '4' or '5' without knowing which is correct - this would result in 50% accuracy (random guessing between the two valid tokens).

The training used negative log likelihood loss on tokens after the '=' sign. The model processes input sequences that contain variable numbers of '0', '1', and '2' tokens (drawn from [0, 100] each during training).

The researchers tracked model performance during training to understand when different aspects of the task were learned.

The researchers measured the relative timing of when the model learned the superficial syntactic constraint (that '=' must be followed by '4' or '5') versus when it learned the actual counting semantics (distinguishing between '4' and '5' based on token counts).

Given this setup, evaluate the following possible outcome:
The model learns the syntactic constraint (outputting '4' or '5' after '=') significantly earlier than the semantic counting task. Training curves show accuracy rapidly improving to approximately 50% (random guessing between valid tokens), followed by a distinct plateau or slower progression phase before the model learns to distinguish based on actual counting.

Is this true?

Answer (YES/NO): YES